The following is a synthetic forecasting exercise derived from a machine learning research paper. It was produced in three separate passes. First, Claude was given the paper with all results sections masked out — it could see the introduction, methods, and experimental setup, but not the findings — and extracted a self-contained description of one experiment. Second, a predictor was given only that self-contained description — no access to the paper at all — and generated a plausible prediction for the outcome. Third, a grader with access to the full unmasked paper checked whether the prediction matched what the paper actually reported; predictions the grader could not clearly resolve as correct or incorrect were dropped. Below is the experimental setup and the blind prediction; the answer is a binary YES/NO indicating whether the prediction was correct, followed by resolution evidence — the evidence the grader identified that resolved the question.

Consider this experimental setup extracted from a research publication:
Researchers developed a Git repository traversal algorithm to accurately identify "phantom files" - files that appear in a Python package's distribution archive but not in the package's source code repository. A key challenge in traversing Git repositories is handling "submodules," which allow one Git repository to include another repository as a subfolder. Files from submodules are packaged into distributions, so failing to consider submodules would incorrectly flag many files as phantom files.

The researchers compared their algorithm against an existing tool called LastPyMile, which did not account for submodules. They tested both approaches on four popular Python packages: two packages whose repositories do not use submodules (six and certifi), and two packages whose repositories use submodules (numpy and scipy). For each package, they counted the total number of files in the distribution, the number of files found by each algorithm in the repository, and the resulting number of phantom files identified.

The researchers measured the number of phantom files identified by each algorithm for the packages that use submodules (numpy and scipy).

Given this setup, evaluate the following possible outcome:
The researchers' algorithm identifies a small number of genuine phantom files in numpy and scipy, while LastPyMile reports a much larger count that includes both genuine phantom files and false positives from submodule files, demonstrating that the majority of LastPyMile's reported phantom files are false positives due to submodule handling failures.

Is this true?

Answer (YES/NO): NO